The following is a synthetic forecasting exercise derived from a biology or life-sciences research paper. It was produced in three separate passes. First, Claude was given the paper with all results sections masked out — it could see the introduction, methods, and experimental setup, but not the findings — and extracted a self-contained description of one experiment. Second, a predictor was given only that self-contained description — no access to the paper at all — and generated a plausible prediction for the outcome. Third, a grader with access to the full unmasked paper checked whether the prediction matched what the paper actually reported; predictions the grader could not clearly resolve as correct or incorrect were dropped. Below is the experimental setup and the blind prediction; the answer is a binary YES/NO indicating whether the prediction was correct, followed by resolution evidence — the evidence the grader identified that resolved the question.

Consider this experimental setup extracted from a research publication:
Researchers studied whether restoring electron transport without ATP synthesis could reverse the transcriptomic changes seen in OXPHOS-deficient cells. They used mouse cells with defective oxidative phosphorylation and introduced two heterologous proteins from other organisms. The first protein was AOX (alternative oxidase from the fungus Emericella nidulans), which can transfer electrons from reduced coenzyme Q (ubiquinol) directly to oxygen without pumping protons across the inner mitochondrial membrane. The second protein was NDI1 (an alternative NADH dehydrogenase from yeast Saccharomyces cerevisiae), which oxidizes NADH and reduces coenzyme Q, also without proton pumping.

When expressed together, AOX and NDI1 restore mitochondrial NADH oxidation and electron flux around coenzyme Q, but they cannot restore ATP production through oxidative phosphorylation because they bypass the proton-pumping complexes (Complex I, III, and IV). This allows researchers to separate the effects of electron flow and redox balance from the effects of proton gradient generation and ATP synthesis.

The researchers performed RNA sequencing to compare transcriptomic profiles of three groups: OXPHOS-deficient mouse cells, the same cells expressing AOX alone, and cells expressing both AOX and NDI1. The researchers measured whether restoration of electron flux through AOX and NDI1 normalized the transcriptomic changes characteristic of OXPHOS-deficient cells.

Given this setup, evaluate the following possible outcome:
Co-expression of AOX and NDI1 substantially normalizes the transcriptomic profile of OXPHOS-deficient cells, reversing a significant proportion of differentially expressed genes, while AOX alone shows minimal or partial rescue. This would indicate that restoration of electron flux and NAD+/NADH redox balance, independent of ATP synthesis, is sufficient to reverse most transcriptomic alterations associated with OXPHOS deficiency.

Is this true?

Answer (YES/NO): NO